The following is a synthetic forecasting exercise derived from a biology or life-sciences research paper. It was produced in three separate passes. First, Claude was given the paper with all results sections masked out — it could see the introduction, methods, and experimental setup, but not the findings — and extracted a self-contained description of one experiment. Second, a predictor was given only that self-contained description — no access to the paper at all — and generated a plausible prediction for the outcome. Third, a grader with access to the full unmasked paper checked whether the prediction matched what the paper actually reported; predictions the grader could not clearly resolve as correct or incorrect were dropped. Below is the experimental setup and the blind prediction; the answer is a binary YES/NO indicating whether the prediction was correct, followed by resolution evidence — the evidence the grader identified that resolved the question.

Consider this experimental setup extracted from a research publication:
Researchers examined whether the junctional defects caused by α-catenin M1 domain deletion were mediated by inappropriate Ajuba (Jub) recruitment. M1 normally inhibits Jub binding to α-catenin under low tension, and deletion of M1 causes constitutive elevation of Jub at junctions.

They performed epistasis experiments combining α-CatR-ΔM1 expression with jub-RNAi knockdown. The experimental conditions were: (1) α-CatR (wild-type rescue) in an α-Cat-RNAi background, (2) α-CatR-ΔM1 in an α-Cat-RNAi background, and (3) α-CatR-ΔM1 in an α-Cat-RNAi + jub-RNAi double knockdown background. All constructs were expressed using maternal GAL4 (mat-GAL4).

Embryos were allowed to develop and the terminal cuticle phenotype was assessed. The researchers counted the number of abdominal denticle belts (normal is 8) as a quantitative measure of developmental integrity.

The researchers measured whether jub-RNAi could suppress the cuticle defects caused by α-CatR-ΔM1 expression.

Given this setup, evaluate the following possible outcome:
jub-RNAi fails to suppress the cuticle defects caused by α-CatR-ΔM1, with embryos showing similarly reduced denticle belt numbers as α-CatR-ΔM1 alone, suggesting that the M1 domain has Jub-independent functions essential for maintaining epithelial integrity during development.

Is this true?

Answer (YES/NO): NO